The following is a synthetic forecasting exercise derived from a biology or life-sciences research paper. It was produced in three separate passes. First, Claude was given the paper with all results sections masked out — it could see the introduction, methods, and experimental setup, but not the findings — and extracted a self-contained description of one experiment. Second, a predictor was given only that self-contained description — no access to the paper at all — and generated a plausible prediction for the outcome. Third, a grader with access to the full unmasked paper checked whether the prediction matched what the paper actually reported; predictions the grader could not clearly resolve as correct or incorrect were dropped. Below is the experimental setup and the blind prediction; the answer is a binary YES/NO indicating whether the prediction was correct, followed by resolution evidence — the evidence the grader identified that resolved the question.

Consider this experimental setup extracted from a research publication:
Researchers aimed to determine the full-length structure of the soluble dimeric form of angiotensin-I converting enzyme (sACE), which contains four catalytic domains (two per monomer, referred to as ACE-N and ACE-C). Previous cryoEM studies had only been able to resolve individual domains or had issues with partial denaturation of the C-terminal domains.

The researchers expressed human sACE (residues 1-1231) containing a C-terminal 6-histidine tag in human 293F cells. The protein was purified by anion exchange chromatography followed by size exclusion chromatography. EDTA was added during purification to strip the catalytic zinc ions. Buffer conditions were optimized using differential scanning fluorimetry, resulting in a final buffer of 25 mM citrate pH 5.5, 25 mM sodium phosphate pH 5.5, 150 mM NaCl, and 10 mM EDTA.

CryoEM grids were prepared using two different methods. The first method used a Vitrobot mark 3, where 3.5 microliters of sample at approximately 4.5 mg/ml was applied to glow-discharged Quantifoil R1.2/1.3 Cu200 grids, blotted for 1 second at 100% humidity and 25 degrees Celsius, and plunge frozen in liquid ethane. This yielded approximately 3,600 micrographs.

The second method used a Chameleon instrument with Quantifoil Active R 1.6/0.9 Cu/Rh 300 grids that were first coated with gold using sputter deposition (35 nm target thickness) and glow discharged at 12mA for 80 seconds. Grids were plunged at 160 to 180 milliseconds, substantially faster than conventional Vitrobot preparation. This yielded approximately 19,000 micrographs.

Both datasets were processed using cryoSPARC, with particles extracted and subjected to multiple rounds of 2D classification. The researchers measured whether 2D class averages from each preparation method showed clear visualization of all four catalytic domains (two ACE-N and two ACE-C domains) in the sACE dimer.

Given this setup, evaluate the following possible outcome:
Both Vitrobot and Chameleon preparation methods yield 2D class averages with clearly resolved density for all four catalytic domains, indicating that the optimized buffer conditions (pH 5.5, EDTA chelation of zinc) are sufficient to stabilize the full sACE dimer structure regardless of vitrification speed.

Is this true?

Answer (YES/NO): NO